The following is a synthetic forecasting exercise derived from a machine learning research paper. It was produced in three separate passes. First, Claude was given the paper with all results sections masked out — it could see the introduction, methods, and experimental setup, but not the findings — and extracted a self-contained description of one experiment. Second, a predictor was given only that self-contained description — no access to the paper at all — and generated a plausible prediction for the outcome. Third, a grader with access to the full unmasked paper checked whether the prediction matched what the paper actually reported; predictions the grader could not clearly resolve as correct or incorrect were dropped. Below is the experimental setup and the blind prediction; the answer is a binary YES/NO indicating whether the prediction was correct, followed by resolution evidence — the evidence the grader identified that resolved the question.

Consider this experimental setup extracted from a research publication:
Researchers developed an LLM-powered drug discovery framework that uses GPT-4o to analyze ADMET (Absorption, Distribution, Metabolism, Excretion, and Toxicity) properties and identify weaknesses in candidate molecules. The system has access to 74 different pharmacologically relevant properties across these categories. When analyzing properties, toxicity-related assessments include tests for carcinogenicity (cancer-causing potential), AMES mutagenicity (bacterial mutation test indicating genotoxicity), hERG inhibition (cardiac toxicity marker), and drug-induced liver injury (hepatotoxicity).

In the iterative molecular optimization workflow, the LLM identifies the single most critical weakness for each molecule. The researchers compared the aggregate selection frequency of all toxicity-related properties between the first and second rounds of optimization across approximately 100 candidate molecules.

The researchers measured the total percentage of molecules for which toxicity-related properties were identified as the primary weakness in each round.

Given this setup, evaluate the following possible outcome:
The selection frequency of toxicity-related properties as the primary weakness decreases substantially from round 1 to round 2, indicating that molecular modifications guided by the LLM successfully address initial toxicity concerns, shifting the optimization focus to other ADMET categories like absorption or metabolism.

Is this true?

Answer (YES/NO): YES